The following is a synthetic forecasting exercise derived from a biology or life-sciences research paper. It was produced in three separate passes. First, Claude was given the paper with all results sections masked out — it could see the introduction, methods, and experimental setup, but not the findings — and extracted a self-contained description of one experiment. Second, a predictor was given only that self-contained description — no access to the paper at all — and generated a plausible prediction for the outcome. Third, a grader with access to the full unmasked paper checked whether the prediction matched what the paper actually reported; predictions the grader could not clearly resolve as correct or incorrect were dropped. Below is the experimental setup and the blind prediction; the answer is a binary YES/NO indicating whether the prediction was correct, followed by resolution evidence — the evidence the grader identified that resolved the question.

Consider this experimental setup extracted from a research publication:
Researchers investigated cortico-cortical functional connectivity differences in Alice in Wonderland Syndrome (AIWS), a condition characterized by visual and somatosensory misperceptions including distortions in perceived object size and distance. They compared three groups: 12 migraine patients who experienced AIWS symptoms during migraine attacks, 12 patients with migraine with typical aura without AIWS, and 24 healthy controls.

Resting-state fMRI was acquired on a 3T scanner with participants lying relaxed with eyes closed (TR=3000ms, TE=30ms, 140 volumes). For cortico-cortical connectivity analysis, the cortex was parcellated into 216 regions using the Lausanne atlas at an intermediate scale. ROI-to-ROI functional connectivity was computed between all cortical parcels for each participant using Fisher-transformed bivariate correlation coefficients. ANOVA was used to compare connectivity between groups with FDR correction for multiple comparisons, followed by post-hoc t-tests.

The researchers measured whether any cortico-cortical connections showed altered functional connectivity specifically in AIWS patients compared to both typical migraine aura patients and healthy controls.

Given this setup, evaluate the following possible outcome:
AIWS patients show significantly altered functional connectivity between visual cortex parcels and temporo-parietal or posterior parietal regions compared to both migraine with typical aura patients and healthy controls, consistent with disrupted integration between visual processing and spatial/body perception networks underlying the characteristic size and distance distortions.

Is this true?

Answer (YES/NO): YES